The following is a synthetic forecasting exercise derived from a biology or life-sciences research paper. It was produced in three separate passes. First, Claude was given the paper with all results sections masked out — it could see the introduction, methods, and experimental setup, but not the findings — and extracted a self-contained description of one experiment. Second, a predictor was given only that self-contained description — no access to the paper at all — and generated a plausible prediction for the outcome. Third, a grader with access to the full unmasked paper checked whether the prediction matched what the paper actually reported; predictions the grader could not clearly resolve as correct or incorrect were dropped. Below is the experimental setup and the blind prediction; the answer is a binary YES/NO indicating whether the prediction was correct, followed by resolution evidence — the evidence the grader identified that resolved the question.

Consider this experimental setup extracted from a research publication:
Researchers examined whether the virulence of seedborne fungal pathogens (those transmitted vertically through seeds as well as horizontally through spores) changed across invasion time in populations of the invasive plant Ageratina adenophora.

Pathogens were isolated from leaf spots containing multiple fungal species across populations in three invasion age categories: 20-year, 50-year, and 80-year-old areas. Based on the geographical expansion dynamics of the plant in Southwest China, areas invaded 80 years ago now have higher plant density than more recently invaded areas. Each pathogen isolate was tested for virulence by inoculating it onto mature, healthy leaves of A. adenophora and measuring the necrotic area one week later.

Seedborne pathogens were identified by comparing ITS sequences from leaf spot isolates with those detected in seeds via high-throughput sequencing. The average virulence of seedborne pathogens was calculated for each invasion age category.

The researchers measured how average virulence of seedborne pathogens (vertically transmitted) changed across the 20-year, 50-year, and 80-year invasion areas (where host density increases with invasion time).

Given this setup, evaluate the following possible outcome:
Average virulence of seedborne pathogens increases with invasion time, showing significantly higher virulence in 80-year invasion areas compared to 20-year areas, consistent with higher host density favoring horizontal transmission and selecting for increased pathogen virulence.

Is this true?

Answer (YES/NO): NO